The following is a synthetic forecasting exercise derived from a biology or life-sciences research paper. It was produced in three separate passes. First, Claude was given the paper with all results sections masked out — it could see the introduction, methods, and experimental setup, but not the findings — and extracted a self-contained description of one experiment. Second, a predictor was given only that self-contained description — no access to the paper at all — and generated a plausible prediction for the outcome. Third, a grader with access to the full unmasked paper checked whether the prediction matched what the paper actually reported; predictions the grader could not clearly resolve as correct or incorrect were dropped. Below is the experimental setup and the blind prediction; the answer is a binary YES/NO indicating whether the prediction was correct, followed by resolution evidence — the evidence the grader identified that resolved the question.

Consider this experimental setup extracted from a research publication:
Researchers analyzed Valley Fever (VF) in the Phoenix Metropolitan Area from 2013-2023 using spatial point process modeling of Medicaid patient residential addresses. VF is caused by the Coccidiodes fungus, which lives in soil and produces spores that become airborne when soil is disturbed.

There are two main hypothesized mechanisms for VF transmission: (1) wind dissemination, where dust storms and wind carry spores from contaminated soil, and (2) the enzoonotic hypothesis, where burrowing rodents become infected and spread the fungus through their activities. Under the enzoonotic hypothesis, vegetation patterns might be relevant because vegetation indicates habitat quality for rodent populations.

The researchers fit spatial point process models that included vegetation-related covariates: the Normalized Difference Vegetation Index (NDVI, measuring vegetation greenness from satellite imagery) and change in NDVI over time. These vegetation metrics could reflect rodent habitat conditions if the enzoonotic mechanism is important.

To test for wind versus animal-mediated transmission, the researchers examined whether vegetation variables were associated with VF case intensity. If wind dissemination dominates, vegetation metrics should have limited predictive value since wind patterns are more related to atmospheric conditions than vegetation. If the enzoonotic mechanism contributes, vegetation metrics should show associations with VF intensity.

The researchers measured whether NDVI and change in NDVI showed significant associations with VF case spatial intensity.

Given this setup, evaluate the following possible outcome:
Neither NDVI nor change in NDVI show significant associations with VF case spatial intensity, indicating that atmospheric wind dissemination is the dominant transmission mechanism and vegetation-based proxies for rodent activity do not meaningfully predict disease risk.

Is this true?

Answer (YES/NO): NO